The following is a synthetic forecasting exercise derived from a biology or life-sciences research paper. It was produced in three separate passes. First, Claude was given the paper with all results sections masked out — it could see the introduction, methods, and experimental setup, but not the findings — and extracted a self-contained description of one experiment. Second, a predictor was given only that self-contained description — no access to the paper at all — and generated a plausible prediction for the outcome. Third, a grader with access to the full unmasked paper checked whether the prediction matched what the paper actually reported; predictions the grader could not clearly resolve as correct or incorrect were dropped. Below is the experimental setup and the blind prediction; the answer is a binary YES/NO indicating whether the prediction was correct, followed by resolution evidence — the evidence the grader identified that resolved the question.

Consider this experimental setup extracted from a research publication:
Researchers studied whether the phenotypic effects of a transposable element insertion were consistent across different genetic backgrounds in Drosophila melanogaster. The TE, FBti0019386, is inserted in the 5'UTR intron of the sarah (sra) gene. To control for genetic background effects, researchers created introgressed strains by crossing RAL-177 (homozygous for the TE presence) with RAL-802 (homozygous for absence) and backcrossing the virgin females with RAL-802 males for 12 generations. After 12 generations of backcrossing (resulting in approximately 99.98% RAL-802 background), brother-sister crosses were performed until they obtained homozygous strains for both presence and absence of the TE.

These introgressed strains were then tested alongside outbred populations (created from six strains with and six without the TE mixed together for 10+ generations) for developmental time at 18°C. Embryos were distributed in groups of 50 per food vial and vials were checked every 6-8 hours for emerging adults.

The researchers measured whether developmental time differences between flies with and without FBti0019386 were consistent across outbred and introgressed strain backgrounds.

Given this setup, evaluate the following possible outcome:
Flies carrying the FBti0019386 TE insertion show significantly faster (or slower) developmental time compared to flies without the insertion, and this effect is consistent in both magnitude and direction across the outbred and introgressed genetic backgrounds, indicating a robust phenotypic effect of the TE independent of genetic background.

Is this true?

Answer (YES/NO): NO